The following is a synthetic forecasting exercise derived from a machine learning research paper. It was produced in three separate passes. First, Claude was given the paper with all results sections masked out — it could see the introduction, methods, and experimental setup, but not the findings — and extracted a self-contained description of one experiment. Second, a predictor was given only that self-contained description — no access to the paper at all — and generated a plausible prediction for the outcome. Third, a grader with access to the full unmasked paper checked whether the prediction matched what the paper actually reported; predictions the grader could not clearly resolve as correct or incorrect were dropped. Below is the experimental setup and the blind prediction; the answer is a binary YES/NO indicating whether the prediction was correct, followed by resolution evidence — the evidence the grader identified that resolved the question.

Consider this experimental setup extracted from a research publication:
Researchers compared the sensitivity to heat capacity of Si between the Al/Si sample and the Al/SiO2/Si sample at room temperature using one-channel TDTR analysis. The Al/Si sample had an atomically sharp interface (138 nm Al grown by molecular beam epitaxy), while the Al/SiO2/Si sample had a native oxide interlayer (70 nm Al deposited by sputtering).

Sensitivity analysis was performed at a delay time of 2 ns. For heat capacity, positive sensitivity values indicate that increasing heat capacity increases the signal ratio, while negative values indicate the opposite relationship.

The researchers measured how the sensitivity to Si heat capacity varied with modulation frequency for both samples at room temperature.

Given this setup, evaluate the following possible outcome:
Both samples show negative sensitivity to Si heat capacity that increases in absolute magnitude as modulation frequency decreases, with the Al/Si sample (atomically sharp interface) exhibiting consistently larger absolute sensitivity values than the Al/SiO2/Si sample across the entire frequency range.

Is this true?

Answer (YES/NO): NO